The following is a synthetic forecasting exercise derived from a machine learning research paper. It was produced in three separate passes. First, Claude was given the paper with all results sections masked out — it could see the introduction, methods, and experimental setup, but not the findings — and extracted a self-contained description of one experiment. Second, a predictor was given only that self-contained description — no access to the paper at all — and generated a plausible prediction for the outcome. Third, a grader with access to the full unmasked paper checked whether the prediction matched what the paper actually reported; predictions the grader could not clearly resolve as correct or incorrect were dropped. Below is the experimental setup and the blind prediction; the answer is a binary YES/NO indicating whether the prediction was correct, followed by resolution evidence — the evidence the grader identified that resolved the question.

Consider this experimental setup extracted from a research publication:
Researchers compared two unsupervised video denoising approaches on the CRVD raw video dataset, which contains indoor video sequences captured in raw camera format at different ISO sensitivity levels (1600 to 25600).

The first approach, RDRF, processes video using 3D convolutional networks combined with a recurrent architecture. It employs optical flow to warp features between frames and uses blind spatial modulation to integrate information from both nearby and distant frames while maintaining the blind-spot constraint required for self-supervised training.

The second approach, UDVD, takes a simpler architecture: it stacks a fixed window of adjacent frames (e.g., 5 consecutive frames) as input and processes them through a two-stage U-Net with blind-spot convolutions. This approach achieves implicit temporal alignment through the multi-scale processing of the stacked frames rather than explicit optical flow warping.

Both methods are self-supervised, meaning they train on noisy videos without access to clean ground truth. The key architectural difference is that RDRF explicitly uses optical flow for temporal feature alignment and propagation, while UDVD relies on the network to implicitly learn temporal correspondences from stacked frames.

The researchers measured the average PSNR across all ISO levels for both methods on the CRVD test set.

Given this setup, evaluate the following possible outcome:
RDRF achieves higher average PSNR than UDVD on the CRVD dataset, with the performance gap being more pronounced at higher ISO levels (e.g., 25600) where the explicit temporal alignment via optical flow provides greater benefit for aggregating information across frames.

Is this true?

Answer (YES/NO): NO